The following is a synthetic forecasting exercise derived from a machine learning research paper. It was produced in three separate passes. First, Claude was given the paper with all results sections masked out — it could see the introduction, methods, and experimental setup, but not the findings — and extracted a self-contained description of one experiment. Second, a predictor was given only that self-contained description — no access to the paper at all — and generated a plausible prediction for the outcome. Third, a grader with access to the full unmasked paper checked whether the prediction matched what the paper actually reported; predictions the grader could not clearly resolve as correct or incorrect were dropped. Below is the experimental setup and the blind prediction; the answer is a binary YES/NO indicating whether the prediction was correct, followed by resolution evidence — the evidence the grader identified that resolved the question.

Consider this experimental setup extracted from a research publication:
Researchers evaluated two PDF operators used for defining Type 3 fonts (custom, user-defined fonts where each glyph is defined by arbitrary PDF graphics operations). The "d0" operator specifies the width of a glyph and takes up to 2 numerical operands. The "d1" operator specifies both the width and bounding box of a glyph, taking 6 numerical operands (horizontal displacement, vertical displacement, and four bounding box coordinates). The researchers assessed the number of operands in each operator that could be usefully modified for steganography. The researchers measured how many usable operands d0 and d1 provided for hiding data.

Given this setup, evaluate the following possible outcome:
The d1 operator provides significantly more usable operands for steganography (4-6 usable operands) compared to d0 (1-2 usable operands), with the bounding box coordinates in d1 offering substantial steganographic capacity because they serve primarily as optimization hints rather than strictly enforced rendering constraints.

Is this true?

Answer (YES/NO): YES